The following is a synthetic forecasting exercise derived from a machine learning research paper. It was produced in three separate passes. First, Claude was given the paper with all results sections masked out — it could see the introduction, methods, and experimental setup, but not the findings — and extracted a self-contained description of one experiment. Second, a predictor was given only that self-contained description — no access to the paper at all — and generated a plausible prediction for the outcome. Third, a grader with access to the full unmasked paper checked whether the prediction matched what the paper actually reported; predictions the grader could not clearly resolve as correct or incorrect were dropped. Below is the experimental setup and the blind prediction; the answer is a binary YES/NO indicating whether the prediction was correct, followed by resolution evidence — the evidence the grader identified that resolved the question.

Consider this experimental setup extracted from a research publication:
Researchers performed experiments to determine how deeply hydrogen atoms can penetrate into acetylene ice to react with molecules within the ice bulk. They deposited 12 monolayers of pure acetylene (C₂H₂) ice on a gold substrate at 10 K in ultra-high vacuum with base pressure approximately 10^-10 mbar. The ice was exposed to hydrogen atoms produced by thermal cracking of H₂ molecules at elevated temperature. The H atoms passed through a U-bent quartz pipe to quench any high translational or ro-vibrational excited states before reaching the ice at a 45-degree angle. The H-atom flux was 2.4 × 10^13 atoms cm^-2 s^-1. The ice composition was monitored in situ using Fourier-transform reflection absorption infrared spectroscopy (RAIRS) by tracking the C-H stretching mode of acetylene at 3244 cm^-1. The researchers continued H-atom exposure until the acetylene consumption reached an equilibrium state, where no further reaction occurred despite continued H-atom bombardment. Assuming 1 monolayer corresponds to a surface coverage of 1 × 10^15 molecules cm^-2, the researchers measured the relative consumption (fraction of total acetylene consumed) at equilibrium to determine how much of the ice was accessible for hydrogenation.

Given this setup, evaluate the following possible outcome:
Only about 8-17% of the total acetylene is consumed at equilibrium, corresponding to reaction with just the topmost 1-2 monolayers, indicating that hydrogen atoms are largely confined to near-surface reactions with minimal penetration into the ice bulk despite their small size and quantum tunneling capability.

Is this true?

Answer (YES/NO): NO